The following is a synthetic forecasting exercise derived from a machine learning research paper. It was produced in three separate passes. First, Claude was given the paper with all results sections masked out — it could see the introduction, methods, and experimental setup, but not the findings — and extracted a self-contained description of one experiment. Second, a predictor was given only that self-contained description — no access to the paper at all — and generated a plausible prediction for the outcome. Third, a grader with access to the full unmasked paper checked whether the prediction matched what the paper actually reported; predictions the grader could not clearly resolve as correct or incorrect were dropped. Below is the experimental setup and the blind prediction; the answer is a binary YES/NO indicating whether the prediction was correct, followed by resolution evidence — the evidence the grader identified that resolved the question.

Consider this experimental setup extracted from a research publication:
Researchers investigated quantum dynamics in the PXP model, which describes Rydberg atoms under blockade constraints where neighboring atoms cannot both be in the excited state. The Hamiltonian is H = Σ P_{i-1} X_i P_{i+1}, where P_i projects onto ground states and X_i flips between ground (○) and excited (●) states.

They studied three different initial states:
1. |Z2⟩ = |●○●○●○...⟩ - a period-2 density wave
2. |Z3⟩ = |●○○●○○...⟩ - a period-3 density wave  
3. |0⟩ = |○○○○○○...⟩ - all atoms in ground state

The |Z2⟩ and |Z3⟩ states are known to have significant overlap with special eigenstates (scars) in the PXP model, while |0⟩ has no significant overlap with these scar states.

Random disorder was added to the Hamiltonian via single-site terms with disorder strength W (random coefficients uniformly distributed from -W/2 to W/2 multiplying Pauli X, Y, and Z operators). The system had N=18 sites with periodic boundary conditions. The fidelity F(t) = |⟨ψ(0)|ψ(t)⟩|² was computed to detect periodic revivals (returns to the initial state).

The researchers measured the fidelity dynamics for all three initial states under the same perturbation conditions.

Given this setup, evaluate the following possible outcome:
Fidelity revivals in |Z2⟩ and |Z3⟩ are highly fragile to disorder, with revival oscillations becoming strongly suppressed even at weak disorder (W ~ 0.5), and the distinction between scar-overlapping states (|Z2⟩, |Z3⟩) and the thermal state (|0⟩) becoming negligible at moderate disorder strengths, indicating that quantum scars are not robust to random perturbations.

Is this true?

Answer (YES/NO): NO